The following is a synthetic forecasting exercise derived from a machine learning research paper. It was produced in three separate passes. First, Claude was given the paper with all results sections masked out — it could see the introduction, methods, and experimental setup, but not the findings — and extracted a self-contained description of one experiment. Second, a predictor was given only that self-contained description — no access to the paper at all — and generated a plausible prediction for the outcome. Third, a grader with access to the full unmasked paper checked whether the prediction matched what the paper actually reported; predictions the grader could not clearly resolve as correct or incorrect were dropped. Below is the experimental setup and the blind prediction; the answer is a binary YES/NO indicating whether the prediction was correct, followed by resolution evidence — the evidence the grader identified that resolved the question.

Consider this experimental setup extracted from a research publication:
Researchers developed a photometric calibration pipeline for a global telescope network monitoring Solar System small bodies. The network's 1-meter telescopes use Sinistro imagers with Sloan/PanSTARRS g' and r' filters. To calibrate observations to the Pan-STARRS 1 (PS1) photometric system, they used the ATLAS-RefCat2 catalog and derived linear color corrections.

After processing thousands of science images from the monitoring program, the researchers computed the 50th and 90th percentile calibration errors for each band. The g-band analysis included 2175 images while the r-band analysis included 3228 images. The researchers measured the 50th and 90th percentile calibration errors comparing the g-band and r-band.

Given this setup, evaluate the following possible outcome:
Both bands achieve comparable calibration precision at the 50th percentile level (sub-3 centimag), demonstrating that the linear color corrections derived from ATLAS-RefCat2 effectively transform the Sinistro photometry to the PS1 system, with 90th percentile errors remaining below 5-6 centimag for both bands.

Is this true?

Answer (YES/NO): NO